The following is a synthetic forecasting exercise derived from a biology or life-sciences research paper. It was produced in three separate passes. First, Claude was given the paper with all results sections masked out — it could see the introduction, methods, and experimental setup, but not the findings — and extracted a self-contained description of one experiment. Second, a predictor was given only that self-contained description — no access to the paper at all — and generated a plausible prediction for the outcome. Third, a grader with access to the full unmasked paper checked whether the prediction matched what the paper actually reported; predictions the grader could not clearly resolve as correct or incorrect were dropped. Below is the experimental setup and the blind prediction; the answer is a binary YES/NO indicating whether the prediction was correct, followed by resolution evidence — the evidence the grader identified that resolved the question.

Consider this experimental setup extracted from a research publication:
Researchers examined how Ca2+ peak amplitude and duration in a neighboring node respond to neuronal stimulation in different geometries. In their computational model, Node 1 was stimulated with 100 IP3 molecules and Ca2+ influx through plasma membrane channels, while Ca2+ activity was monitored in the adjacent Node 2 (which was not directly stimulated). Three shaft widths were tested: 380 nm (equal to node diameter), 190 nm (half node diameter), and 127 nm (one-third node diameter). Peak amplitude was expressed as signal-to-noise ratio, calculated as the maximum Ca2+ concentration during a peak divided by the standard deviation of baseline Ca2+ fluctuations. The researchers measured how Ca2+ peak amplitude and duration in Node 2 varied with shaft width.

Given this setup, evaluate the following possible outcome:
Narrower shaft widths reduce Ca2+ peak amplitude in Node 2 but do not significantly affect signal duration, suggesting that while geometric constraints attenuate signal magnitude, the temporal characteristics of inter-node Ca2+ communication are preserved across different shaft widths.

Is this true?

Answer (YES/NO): NO